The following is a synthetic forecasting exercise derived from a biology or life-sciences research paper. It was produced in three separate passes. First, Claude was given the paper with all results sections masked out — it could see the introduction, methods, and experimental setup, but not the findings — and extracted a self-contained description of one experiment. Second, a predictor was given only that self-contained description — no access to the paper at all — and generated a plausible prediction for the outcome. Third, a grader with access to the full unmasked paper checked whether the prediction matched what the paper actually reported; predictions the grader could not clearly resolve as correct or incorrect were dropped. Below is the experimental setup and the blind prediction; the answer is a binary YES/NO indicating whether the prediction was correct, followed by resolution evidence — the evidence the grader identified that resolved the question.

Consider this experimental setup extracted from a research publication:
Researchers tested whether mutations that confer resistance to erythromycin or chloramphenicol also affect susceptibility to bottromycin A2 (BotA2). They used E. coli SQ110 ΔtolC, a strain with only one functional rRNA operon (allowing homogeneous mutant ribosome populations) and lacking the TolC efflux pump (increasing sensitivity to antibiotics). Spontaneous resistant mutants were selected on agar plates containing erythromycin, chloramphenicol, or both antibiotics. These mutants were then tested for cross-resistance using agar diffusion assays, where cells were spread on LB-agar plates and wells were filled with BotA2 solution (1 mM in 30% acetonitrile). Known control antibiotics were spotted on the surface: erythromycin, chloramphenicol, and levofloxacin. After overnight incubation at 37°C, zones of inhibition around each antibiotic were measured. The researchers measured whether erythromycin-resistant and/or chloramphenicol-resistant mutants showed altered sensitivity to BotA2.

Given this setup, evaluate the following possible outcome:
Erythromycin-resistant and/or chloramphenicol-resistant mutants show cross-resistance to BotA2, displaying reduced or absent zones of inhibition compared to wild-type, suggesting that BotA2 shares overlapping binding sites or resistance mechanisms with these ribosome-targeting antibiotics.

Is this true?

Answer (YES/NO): NO